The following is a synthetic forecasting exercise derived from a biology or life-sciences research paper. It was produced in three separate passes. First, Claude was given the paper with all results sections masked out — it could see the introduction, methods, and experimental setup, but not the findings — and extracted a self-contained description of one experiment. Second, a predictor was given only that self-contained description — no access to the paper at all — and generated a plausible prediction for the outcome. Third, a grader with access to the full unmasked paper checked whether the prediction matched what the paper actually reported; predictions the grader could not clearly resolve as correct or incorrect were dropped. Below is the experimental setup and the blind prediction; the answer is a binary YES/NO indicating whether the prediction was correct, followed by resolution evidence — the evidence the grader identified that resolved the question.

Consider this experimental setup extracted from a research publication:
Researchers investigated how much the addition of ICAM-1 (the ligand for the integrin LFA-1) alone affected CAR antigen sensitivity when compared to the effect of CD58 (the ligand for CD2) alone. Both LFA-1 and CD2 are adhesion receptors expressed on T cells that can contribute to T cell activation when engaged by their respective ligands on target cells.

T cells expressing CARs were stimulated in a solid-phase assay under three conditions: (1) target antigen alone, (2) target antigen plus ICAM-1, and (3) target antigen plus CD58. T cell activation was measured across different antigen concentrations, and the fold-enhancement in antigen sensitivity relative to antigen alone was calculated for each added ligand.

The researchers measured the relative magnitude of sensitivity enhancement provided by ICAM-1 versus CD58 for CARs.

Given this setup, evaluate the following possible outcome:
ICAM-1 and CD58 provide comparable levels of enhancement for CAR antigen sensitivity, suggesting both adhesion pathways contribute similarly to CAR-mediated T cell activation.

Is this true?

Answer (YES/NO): NO